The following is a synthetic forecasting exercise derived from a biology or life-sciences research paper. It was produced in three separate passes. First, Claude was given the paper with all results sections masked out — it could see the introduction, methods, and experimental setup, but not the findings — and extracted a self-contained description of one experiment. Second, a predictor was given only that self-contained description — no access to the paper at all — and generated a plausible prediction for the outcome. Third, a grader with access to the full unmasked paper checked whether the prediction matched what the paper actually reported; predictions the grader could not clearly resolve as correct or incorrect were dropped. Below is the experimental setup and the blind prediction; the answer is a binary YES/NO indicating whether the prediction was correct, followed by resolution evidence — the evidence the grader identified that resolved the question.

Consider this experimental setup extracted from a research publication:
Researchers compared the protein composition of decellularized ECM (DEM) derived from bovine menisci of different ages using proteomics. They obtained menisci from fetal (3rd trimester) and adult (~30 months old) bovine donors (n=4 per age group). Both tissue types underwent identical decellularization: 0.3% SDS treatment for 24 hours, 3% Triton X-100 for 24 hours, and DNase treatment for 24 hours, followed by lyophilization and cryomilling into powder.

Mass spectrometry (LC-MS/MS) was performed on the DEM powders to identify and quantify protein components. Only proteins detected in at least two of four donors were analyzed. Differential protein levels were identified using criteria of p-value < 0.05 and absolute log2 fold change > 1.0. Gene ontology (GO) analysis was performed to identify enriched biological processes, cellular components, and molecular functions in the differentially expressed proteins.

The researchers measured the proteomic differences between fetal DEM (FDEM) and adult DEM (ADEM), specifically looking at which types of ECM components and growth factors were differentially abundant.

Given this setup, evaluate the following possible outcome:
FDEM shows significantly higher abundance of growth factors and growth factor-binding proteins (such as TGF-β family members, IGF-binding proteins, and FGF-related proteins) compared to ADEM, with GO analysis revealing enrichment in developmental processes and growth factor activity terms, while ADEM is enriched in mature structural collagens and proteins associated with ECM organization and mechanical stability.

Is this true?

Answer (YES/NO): NO